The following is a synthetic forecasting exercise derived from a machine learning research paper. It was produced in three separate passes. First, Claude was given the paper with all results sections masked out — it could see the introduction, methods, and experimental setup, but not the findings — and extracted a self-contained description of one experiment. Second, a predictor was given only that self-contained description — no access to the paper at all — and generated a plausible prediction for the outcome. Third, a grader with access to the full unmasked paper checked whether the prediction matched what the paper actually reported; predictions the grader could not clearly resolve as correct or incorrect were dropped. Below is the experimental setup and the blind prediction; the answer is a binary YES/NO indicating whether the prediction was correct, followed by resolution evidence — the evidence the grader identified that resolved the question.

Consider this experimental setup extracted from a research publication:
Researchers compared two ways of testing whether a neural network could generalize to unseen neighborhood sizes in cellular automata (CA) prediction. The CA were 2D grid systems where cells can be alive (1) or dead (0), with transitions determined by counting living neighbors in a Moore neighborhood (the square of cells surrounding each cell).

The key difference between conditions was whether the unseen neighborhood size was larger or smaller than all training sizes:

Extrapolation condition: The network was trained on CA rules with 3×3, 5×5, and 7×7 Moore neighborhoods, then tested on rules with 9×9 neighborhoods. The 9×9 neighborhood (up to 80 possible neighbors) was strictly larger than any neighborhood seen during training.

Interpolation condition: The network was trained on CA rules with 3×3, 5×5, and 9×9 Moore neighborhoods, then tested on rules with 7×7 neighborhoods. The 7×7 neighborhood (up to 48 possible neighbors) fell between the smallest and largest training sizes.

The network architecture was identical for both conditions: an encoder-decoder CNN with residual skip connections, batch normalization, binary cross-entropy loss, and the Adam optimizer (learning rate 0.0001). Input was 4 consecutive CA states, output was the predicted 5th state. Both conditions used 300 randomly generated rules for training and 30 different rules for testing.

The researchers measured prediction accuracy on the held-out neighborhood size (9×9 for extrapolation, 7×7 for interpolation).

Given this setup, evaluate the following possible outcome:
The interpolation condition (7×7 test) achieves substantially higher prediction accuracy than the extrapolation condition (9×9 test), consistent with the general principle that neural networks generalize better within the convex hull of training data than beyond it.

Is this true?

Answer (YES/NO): YES